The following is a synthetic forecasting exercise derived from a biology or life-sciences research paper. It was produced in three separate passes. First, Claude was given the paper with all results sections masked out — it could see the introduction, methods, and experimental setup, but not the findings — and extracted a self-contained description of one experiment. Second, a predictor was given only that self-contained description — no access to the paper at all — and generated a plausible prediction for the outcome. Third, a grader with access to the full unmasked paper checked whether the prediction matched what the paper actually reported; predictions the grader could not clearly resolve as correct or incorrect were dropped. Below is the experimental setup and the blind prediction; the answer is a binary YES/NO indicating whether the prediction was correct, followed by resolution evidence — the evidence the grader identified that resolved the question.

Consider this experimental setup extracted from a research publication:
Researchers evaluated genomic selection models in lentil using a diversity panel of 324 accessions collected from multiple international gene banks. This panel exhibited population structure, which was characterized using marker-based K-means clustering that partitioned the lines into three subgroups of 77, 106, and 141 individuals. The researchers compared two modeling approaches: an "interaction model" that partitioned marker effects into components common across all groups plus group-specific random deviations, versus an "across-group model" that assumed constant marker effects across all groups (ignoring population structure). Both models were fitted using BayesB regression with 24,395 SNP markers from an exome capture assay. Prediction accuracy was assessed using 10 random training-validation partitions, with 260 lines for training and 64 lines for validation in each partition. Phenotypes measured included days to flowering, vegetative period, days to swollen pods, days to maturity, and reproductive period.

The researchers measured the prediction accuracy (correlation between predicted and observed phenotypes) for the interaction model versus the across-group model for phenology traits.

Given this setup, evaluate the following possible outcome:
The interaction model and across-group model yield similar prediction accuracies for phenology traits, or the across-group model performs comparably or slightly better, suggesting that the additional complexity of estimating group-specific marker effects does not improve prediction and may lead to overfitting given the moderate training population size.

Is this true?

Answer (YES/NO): YES